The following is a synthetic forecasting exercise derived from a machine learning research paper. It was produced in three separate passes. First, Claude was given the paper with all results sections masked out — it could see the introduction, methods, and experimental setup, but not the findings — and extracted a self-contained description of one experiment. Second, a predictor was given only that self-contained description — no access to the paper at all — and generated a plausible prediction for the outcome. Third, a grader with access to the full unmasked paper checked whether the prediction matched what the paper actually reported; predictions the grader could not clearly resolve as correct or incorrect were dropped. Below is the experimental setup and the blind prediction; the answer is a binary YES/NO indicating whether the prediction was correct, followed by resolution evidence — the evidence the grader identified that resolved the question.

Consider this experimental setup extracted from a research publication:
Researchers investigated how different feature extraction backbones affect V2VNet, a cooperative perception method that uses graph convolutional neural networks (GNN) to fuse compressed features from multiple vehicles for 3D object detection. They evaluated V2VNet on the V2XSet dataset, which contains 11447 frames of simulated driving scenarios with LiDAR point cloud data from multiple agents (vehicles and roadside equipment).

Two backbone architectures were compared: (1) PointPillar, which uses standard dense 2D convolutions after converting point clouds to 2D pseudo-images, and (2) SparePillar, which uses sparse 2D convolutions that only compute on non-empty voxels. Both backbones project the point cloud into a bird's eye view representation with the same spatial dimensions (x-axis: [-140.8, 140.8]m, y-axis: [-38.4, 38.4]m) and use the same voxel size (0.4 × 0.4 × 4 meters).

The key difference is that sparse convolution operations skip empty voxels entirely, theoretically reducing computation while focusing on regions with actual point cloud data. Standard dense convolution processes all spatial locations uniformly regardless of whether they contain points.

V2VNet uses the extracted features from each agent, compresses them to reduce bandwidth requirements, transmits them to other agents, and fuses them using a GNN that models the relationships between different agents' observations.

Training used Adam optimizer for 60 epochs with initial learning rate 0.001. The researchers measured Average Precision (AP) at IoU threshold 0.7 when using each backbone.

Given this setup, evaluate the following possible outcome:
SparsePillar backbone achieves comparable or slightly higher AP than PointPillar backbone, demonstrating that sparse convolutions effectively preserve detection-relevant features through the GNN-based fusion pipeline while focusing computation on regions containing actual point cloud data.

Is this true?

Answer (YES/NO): NO